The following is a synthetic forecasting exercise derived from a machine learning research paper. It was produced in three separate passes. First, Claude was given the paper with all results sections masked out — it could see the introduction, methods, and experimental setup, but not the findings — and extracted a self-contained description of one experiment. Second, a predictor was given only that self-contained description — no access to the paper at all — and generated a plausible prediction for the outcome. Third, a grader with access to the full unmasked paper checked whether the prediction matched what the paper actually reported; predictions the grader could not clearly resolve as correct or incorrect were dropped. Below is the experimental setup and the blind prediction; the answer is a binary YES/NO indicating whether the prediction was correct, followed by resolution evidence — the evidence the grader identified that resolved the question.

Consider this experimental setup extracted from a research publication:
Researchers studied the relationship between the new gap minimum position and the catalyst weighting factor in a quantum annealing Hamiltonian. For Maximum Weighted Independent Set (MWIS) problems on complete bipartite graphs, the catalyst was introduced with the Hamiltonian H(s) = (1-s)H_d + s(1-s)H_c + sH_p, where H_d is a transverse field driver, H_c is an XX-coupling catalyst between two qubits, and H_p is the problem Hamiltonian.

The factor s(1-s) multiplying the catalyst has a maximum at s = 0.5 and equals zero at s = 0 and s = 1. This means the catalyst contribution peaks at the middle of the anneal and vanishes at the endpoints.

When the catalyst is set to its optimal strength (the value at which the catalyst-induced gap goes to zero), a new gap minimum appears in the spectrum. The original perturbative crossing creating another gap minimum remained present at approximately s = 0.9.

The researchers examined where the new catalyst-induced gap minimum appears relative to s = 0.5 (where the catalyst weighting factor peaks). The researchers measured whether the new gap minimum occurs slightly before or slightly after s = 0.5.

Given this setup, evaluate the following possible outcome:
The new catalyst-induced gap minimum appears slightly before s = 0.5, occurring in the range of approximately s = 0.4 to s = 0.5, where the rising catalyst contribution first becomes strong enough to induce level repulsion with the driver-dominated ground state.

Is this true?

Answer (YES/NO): YES